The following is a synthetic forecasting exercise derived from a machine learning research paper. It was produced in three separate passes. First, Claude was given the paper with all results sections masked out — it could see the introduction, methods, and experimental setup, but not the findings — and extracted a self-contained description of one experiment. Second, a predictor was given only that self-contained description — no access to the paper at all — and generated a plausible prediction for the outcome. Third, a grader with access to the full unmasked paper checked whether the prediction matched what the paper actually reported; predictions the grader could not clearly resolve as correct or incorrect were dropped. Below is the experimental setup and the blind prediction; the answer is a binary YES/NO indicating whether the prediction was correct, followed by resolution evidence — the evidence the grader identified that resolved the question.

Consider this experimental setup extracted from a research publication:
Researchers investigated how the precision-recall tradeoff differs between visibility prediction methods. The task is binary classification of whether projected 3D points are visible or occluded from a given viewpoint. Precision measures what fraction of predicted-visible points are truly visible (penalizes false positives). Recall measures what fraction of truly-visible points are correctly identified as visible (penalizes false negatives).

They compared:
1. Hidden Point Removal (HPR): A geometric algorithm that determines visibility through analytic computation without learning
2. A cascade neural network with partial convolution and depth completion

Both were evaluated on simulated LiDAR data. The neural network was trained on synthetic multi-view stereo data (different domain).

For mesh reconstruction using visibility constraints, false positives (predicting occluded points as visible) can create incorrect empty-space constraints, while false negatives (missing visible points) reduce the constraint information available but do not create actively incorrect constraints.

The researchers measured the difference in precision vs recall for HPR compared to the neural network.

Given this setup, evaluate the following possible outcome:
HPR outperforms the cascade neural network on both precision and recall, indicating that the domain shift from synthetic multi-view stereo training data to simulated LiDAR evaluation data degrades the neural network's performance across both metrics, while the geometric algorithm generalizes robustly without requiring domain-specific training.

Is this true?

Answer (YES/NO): NO